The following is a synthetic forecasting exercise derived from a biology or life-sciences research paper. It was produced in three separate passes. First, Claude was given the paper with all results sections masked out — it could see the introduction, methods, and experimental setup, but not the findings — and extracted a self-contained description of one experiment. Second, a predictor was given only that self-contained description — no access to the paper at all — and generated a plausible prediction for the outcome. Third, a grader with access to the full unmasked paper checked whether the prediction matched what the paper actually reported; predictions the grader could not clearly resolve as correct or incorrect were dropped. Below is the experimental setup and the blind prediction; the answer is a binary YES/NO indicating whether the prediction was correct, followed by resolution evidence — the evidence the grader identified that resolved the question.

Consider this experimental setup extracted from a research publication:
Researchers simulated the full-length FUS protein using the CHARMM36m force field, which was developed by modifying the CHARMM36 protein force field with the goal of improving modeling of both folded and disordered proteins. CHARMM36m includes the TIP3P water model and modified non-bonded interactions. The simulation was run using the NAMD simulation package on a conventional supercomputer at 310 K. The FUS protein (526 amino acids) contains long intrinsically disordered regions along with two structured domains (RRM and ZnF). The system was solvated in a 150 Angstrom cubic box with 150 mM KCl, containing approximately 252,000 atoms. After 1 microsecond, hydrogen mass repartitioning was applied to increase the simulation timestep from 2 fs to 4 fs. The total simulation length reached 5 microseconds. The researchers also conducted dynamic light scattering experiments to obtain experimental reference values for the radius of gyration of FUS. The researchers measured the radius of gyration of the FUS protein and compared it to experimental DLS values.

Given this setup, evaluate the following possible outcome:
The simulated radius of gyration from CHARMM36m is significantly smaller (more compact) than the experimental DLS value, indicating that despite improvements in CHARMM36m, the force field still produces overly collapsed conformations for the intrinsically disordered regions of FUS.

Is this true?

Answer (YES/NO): YES